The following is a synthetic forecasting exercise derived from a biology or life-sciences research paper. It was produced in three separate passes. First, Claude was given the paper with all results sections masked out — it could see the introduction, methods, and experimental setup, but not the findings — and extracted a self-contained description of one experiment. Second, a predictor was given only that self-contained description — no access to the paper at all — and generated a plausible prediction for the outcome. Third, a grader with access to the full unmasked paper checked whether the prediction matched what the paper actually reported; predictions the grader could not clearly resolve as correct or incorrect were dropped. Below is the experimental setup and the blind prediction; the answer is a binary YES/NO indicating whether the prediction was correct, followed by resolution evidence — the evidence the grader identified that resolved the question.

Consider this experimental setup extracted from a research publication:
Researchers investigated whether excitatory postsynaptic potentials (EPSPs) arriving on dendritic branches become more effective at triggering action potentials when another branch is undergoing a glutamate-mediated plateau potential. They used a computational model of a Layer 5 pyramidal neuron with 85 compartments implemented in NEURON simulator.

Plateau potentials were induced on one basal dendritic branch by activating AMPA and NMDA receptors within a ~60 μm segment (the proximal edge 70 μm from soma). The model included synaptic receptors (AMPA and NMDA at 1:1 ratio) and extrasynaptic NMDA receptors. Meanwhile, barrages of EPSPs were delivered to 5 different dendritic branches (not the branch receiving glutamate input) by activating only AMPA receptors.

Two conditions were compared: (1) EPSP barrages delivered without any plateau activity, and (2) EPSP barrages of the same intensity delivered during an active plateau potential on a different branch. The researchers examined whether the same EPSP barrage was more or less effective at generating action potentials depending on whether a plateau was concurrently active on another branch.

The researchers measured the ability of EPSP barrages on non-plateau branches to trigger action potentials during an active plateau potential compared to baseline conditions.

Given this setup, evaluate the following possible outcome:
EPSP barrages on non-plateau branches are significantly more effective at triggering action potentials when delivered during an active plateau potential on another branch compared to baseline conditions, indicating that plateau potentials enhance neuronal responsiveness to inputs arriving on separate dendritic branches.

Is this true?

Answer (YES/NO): YES